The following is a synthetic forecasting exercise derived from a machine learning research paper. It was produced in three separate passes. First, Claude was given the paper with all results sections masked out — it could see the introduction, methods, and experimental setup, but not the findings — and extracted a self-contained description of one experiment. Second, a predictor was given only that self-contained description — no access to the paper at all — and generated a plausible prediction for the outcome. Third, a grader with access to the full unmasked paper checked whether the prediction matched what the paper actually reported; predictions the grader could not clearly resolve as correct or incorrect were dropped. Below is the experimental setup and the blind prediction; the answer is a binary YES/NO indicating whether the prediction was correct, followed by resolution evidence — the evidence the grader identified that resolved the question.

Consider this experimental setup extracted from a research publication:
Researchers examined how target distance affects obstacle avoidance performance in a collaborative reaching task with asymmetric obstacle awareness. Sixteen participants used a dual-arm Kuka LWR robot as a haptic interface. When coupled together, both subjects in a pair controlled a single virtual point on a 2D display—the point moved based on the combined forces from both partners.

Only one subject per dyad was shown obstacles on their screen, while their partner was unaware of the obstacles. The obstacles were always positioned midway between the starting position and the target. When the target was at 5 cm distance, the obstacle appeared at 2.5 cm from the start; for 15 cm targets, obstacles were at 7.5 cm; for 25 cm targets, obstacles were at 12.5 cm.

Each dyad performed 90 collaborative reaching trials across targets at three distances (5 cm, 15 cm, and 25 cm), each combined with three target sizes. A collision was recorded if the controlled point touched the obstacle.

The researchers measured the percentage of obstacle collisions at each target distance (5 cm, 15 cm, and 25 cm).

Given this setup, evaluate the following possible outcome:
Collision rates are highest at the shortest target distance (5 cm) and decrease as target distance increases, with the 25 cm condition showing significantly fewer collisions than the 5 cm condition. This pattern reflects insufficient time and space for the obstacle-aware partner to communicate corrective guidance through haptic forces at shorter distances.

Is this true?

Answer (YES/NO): YES